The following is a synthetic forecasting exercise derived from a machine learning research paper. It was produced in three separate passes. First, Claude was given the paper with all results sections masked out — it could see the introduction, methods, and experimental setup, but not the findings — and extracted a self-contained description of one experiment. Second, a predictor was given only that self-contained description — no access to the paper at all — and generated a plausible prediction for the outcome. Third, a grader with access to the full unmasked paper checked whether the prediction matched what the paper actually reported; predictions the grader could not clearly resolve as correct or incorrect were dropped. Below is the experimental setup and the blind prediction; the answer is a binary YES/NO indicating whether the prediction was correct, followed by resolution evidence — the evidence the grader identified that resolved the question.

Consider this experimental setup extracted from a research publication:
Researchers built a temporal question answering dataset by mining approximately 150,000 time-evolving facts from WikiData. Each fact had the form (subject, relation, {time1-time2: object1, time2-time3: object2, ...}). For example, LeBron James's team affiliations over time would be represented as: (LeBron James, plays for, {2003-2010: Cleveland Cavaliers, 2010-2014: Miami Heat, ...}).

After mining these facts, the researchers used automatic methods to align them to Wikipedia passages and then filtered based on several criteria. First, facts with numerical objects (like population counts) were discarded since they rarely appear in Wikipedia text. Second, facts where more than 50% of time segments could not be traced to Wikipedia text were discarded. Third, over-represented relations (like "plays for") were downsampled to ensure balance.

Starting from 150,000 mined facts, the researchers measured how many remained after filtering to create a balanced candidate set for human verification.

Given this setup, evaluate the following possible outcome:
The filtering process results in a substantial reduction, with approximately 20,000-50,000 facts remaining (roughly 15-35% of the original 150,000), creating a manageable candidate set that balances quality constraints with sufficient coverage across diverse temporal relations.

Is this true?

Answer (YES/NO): NO